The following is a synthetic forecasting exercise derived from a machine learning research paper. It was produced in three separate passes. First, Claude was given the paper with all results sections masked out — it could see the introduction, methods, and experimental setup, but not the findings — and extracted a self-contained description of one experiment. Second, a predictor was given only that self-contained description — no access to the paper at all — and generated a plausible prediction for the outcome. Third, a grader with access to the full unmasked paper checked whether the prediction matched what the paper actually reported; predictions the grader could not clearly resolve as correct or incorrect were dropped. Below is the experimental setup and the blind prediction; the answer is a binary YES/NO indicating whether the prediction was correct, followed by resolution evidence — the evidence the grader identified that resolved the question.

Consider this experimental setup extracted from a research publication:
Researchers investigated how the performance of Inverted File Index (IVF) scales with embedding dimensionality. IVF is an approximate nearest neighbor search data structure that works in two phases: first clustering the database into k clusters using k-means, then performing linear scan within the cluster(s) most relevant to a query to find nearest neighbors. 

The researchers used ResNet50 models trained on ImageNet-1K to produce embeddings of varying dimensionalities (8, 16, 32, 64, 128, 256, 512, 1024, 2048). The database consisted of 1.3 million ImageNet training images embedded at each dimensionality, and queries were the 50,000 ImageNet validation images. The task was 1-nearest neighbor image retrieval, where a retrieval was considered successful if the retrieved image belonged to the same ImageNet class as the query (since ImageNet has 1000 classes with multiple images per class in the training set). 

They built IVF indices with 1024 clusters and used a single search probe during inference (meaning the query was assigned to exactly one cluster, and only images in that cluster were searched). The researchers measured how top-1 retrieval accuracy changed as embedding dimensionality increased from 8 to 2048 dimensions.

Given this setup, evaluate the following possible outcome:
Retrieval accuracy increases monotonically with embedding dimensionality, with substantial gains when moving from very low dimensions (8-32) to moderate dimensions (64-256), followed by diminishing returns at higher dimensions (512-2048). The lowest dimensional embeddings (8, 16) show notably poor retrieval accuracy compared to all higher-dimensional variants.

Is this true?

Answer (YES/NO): YES